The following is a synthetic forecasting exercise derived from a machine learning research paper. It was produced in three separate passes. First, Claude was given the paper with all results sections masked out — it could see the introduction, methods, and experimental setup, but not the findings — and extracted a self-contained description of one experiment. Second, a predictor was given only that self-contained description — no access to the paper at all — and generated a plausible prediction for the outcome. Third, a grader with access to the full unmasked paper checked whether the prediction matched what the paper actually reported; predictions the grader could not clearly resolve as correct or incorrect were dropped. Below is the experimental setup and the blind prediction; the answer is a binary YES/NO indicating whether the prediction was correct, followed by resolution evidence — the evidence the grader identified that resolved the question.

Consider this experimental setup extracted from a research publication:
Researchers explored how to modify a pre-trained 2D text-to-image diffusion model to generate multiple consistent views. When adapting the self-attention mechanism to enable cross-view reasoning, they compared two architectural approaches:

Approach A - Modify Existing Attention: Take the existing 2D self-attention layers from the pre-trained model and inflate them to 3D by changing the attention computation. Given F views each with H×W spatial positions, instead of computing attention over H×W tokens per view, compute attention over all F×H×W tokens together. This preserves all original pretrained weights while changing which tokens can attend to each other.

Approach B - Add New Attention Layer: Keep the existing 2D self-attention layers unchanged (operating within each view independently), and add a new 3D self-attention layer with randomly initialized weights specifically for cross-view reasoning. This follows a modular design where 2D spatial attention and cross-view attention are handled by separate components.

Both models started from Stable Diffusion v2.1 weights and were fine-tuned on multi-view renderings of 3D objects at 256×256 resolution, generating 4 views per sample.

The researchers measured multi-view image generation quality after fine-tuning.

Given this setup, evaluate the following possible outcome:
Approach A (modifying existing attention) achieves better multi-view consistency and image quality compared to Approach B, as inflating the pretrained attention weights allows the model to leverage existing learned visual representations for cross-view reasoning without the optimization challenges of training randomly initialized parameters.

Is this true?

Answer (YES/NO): YES